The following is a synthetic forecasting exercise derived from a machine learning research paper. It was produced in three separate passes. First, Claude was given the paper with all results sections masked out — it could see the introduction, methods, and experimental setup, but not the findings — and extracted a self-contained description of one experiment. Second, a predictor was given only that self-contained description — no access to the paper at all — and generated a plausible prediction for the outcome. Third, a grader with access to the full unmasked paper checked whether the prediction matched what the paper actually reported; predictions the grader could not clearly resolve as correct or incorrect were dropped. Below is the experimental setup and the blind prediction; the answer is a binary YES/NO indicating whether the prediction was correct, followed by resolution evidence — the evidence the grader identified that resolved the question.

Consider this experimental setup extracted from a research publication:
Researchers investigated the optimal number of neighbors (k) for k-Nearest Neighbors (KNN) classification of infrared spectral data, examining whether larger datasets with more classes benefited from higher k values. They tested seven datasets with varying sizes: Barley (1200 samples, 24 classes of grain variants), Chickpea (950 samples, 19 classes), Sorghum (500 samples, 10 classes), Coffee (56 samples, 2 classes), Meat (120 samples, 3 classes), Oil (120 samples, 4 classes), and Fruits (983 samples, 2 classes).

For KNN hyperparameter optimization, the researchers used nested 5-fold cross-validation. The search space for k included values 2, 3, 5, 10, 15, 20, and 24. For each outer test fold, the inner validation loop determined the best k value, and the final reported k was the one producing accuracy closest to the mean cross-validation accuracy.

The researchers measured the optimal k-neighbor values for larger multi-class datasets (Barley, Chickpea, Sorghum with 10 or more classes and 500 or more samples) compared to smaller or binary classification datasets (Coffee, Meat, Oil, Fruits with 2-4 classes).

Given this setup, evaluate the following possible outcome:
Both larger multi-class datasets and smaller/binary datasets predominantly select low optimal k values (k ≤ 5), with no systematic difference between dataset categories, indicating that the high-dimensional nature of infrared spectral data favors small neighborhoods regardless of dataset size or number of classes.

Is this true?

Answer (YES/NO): NO